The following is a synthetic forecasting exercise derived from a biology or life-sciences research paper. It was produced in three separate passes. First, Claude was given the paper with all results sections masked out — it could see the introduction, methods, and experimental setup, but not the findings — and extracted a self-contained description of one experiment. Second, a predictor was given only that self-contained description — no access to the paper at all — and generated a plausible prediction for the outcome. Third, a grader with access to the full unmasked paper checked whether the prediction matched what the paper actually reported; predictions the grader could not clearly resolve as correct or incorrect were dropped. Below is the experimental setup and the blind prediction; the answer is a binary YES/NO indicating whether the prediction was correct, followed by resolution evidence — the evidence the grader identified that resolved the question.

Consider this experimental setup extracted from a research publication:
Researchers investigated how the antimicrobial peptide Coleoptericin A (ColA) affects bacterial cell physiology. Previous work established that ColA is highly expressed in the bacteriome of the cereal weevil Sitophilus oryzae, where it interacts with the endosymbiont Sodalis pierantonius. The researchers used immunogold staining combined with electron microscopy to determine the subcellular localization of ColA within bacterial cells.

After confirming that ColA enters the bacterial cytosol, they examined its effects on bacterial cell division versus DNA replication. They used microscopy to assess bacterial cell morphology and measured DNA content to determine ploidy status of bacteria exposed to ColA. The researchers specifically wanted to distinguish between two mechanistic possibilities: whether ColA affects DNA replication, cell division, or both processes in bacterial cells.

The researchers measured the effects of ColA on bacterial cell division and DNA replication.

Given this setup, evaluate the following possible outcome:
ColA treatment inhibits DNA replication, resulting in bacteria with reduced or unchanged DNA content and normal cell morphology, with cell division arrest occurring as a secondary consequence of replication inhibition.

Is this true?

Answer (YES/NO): NO